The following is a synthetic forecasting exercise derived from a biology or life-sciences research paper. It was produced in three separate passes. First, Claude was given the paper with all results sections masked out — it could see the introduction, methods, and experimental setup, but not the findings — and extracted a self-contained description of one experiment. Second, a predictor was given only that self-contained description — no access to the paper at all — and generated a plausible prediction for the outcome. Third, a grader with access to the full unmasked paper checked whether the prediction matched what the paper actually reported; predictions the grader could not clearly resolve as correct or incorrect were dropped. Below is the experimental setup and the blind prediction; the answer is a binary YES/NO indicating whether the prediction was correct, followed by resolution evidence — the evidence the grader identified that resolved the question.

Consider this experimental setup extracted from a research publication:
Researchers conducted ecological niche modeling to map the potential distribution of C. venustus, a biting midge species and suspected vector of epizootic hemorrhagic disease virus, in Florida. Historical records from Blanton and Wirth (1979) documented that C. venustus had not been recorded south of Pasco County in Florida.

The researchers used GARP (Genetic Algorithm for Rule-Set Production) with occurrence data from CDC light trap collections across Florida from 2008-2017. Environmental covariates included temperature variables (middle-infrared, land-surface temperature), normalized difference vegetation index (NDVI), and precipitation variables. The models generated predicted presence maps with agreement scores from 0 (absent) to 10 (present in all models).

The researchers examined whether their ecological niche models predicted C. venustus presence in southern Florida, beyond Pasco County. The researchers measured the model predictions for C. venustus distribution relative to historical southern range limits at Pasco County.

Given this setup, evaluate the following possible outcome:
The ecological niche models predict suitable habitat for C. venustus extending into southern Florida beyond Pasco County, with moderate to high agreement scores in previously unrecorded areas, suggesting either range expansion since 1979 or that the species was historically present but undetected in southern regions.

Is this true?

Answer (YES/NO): NO